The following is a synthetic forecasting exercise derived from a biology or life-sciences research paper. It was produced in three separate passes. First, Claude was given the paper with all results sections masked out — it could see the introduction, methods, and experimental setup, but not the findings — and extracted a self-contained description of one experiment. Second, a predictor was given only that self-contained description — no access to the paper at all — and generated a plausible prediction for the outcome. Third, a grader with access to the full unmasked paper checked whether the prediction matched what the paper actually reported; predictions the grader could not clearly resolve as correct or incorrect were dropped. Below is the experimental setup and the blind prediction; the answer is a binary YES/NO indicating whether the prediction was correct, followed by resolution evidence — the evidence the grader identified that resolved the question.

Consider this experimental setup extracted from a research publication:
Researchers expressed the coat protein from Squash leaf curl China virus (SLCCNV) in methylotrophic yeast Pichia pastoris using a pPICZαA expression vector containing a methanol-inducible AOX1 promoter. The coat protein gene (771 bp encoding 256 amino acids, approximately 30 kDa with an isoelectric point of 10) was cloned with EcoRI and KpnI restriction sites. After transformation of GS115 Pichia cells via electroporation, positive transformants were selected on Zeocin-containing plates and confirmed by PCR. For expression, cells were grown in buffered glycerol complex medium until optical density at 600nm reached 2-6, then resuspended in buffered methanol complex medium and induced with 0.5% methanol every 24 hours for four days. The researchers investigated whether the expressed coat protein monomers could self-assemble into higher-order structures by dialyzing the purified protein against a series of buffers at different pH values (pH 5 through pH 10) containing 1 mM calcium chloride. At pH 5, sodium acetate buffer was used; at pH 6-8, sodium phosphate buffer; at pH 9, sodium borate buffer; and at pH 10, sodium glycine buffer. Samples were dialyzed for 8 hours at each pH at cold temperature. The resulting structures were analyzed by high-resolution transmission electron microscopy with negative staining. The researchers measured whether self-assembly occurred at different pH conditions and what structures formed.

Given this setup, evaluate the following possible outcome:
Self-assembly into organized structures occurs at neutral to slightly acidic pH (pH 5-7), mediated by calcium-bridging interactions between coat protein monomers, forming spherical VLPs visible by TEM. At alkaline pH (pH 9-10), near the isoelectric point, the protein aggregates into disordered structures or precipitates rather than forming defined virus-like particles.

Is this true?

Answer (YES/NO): NO